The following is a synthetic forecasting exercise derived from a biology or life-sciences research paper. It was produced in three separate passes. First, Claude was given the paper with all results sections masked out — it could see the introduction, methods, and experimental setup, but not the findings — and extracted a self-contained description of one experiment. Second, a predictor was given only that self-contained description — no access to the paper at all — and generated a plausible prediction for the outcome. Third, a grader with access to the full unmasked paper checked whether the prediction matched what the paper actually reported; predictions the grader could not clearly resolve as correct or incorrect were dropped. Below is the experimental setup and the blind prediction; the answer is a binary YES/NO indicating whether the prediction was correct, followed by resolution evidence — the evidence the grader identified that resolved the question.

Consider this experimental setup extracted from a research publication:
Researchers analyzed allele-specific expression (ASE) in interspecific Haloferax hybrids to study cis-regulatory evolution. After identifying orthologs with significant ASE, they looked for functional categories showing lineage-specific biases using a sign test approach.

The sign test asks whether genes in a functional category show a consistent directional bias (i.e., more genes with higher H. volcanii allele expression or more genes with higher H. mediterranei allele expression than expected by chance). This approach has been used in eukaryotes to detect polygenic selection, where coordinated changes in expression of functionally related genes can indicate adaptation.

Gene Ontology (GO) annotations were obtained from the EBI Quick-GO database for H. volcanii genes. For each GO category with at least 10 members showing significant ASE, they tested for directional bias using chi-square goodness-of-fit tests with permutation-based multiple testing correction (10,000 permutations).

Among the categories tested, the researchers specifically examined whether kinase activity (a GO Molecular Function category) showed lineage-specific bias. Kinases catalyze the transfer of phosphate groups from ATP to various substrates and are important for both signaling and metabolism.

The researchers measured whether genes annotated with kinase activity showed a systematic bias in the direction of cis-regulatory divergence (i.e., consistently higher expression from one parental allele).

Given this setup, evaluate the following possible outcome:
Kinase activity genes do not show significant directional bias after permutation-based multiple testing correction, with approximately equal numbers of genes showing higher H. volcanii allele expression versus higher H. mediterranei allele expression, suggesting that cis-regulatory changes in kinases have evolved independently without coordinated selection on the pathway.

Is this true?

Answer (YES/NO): NO